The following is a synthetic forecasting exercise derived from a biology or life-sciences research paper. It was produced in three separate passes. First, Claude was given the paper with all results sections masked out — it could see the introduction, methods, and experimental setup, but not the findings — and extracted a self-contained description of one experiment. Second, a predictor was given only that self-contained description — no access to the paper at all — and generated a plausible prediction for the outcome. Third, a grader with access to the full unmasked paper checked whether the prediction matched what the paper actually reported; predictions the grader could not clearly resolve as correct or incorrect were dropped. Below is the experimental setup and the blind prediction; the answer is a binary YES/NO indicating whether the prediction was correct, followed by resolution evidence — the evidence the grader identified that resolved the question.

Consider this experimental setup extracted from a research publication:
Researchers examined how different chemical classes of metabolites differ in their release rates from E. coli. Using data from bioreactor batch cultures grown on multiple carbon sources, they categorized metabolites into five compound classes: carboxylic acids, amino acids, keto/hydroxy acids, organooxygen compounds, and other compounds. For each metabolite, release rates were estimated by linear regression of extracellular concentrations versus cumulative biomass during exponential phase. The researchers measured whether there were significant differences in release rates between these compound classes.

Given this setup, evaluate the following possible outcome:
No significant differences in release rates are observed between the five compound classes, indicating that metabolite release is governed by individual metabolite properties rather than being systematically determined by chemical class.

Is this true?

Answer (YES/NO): NO